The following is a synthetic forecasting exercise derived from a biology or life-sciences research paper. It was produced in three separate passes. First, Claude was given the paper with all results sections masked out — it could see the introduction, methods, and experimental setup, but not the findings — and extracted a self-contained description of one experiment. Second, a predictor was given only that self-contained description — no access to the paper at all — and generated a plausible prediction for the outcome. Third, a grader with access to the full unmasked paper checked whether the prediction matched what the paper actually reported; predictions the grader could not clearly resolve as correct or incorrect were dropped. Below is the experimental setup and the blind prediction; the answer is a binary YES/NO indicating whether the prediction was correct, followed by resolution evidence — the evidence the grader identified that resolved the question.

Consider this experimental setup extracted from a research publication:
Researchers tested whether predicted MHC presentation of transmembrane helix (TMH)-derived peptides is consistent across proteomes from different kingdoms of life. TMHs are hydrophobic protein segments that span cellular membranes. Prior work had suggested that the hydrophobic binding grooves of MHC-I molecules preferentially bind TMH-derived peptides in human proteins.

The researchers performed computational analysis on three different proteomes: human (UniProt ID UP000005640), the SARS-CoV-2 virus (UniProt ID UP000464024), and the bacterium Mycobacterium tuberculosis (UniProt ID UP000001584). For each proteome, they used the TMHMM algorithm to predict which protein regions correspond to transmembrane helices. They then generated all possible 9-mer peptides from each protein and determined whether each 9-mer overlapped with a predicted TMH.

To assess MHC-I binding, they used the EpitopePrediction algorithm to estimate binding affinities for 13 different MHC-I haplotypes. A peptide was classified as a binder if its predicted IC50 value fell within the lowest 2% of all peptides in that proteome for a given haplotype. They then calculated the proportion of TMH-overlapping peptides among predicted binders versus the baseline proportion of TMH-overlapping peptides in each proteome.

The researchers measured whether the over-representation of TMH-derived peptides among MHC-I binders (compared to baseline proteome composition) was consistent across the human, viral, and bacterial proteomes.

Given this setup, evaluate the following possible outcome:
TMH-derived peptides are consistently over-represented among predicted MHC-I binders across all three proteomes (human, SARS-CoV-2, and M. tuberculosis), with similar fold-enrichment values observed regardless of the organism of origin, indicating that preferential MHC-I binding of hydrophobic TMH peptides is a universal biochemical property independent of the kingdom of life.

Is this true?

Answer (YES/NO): YES